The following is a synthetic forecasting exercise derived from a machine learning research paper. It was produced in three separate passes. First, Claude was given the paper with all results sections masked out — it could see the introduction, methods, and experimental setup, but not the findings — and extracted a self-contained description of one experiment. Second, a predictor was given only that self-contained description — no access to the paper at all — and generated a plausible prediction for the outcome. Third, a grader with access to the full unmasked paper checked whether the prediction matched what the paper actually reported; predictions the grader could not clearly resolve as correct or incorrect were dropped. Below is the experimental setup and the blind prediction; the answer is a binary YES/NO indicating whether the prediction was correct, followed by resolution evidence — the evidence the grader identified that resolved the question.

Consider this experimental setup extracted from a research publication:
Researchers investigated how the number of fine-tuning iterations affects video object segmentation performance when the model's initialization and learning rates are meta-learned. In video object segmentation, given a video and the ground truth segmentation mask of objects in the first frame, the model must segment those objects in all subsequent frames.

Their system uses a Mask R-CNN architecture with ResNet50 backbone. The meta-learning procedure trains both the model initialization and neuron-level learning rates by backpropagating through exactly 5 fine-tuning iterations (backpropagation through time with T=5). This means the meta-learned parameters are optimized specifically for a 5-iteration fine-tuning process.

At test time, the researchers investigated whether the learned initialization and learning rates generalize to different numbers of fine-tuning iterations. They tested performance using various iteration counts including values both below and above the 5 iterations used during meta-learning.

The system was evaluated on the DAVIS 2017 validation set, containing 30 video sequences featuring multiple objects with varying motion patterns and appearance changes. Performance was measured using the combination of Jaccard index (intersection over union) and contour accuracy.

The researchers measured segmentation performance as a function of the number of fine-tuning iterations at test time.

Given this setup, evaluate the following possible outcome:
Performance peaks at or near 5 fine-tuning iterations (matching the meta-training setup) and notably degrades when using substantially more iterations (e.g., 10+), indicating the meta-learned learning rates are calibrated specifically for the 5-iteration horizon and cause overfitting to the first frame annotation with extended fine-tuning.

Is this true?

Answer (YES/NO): NO